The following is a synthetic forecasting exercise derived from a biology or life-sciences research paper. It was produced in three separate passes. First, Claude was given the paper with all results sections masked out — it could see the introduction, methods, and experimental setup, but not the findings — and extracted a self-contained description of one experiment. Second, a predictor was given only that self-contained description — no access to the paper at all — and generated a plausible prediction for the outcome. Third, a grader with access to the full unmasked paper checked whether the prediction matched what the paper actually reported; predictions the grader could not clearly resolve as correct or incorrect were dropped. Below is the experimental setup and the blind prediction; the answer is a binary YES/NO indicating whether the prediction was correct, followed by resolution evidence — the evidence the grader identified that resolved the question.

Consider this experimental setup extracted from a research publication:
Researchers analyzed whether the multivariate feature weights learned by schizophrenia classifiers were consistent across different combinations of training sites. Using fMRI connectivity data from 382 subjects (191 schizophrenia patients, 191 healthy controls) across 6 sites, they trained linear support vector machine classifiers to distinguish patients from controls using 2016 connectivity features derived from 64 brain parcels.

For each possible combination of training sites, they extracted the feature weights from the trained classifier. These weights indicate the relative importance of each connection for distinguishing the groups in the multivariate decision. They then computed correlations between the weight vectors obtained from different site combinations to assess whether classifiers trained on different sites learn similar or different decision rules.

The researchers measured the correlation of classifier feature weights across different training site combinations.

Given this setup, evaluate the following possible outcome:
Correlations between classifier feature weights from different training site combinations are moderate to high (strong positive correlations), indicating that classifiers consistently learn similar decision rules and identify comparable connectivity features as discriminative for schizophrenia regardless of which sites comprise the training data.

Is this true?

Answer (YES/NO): NO